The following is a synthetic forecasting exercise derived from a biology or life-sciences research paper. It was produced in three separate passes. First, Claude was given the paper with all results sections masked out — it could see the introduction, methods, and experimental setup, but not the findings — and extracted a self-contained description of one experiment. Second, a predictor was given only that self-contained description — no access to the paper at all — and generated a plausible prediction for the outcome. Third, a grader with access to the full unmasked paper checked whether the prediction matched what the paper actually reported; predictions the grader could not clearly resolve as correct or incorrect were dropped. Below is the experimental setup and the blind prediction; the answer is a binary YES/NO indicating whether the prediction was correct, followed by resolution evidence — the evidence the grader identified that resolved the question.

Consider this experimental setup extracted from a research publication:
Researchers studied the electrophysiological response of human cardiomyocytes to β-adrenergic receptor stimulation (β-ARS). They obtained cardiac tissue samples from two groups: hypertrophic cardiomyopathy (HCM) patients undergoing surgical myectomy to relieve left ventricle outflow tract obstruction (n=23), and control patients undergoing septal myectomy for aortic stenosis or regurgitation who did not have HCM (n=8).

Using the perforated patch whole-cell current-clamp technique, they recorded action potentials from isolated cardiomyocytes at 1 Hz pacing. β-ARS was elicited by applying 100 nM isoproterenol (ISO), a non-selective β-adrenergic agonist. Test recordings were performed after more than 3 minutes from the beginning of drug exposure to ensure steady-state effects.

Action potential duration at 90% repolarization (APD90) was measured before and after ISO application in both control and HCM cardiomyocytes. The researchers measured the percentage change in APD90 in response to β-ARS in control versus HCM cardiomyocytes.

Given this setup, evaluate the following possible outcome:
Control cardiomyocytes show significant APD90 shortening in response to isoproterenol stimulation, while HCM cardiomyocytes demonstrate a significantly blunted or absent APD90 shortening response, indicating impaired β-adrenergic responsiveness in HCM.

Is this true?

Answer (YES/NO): NO